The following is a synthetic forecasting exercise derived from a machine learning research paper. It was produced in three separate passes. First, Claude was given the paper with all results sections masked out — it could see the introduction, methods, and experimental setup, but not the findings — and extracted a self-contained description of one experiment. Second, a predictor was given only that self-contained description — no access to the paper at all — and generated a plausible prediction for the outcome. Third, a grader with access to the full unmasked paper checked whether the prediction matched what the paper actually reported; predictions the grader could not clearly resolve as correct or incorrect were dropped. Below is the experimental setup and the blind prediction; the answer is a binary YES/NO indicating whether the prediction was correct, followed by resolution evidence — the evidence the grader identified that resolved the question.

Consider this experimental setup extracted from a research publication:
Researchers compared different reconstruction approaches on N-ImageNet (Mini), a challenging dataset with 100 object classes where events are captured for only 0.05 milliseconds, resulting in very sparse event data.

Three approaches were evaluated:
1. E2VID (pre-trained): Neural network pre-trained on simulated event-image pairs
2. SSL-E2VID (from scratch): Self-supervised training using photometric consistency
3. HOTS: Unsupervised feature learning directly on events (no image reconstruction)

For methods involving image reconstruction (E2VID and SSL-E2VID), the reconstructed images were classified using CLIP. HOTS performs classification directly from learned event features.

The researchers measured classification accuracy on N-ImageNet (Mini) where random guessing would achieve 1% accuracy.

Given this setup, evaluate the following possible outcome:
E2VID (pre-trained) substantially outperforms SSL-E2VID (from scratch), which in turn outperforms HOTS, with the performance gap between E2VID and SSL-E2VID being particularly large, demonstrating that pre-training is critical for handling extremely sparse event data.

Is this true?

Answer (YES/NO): YES